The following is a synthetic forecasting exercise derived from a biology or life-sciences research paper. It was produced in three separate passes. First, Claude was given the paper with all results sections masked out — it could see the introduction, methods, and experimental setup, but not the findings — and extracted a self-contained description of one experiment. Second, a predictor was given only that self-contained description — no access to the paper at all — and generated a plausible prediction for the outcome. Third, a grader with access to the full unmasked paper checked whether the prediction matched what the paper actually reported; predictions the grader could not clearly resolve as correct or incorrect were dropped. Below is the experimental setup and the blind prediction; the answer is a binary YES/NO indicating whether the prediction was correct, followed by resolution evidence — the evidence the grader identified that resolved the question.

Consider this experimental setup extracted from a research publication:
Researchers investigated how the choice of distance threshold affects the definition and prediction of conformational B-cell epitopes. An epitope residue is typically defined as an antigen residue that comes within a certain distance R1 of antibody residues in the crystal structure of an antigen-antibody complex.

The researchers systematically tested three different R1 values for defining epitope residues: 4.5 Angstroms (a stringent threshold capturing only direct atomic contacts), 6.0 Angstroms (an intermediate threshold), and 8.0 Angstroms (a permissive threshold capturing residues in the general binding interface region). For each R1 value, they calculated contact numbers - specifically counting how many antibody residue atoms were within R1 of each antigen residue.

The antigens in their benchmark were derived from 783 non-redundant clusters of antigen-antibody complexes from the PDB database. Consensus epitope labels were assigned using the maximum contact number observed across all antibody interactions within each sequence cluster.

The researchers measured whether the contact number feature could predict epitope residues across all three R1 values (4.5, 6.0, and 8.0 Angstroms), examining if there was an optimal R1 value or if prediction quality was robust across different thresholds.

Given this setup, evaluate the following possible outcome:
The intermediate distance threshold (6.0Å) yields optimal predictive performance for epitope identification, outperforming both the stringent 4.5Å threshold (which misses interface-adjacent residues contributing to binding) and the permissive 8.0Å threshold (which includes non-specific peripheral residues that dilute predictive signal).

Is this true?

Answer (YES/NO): NO